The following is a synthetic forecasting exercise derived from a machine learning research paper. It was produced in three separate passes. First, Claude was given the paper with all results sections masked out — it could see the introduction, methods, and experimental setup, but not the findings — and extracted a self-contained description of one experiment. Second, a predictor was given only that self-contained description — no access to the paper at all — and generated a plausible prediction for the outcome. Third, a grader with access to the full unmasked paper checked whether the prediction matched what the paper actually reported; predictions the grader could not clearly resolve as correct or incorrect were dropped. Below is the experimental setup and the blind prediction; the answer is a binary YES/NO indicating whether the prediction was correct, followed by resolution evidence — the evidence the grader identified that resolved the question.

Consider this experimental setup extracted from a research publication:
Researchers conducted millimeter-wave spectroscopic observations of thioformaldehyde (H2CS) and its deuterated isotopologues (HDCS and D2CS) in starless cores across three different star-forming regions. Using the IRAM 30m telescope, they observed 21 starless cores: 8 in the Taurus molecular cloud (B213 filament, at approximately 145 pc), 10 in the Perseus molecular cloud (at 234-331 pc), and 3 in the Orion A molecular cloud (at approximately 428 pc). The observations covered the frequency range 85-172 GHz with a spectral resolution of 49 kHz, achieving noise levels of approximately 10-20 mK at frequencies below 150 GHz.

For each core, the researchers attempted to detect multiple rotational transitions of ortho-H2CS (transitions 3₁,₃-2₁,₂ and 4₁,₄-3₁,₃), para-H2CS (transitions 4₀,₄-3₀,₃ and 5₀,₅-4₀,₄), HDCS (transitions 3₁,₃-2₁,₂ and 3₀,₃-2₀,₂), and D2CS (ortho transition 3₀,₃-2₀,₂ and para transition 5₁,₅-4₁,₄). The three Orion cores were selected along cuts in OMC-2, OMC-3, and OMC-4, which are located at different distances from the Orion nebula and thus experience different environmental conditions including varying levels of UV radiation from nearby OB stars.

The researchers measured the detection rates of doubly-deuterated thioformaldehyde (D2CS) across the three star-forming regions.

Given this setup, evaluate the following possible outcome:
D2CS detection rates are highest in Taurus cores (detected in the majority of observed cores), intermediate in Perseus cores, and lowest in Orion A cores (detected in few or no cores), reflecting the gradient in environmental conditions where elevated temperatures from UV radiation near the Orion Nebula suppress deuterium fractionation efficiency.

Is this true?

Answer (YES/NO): YES